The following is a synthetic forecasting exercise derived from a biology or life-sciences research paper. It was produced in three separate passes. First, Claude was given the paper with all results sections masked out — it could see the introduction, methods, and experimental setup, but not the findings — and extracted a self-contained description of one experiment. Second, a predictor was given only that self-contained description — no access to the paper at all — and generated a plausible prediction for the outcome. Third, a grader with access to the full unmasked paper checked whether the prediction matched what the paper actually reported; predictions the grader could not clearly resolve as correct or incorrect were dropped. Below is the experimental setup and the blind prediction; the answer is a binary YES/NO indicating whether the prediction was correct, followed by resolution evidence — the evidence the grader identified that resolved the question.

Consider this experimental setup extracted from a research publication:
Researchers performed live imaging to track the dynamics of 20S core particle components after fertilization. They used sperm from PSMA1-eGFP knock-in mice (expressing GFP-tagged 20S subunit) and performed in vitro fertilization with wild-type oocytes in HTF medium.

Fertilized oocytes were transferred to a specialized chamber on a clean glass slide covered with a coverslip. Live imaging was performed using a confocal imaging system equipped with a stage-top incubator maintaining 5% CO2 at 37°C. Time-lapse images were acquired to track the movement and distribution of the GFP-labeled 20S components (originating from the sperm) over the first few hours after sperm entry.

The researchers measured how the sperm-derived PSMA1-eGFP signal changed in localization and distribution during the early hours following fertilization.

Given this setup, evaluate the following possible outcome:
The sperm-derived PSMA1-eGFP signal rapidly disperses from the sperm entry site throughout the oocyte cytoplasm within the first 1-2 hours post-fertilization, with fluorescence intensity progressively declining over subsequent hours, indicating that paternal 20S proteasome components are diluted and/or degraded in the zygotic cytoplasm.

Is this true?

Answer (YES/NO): NO